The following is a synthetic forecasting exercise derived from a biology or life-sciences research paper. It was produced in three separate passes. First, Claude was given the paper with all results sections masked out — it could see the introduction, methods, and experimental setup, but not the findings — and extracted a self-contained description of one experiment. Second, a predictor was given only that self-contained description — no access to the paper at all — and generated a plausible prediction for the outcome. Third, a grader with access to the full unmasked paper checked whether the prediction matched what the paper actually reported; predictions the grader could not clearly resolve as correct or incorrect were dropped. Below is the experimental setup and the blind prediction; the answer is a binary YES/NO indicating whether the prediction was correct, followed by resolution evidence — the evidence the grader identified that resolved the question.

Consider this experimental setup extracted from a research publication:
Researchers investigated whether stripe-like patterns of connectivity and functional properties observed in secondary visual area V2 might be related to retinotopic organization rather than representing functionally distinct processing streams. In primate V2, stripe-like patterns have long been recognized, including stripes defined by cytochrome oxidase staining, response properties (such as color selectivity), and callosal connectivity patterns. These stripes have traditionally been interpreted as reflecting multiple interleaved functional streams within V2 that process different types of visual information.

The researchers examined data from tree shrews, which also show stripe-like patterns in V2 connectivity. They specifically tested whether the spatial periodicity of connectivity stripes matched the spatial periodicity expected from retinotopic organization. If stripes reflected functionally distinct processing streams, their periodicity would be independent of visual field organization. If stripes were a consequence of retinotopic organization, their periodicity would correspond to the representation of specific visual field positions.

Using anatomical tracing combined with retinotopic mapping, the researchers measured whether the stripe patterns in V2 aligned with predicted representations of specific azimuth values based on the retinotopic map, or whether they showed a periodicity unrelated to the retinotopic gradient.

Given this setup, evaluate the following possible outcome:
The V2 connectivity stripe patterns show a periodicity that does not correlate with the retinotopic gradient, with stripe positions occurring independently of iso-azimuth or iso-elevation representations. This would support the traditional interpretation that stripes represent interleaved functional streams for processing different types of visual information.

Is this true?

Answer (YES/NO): NO